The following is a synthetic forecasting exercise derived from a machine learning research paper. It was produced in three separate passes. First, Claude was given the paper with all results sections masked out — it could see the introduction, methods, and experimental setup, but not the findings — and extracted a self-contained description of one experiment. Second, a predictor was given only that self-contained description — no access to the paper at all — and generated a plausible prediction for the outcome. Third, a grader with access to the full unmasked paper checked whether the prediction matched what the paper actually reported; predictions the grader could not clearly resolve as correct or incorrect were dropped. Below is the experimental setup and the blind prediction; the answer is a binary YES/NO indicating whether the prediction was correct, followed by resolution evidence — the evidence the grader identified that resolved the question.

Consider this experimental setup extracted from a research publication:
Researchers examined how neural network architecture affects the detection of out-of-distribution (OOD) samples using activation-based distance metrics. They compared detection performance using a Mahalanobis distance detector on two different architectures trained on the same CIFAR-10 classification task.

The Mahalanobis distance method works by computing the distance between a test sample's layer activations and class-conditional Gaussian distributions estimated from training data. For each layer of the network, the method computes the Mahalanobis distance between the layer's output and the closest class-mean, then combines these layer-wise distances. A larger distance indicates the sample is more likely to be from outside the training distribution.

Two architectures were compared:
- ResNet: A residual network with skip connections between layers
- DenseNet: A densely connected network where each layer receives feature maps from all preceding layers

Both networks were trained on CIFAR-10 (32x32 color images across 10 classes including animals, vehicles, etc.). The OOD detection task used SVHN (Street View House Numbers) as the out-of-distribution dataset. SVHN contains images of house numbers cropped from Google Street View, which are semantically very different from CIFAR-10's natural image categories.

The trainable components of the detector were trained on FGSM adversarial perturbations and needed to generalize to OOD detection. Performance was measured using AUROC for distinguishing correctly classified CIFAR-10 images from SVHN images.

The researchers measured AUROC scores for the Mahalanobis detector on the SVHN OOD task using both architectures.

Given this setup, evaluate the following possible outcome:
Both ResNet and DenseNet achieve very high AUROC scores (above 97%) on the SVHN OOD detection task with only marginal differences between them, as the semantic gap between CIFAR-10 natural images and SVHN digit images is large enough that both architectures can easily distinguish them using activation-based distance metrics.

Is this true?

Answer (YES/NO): NO